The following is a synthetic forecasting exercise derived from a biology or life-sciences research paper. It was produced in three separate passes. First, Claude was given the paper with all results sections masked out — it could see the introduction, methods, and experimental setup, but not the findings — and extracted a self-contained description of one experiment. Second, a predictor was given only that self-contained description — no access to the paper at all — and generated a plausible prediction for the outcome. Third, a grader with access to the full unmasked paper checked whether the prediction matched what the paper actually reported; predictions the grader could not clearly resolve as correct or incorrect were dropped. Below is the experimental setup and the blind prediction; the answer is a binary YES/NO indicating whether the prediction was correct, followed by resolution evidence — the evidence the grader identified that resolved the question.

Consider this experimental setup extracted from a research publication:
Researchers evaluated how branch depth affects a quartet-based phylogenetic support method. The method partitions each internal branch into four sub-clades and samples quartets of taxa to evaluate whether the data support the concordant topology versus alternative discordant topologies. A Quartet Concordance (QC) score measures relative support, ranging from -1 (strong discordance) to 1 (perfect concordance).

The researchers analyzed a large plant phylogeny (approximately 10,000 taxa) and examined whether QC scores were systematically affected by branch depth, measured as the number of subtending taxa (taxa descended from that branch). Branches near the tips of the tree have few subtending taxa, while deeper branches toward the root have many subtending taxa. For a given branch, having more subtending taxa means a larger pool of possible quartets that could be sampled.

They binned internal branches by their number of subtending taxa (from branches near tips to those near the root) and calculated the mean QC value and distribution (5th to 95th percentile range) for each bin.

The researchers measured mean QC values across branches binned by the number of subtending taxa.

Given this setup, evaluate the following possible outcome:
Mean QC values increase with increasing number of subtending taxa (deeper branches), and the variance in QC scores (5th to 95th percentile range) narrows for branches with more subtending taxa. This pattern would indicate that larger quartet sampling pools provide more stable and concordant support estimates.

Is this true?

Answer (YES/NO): NO